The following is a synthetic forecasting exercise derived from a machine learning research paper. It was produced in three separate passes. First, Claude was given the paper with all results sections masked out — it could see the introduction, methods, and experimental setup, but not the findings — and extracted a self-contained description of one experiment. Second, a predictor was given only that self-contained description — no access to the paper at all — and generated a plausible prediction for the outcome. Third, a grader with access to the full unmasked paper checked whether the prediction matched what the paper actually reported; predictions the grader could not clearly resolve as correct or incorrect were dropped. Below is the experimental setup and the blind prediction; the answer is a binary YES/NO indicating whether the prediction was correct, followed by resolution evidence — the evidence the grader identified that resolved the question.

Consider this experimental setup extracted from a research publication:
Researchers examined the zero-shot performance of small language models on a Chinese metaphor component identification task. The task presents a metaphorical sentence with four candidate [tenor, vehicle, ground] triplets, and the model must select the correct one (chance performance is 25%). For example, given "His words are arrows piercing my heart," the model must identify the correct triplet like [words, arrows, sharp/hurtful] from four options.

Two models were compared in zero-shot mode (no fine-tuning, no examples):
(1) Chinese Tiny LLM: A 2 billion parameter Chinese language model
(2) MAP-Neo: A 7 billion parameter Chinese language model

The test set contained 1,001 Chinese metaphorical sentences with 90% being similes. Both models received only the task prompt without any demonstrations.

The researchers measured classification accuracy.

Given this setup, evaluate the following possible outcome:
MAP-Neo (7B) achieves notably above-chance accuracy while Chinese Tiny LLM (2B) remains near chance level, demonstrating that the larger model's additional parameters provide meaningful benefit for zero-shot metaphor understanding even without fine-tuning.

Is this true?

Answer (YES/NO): NO